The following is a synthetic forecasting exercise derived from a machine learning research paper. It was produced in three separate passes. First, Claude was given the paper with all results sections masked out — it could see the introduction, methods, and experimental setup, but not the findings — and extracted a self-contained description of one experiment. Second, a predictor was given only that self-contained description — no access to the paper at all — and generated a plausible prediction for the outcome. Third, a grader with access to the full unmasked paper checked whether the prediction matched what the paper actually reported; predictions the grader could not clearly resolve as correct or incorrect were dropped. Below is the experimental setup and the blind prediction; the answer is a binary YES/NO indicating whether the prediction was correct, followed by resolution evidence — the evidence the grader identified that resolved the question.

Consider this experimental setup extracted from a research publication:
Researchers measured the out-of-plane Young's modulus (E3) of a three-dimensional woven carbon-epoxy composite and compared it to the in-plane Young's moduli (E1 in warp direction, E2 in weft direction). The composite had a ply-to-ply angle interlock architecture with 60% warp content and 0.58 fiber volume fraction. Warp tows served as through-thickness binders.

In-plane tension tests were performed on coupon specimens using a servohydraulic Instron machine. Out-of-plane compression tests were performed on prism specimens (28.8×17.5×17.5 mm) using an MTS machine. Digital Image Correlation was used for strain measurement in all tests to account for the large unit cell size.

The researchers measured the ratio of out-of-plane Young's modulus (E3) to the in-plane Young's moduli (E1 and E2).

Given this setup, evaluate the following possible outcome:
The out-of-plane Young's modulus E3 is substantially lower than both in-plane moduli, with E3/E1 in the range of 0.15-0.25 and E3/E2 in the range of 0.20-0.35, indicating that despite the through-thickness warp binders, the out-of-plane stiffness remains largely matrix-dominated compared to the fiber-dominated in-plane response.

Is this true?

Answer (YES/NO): NO